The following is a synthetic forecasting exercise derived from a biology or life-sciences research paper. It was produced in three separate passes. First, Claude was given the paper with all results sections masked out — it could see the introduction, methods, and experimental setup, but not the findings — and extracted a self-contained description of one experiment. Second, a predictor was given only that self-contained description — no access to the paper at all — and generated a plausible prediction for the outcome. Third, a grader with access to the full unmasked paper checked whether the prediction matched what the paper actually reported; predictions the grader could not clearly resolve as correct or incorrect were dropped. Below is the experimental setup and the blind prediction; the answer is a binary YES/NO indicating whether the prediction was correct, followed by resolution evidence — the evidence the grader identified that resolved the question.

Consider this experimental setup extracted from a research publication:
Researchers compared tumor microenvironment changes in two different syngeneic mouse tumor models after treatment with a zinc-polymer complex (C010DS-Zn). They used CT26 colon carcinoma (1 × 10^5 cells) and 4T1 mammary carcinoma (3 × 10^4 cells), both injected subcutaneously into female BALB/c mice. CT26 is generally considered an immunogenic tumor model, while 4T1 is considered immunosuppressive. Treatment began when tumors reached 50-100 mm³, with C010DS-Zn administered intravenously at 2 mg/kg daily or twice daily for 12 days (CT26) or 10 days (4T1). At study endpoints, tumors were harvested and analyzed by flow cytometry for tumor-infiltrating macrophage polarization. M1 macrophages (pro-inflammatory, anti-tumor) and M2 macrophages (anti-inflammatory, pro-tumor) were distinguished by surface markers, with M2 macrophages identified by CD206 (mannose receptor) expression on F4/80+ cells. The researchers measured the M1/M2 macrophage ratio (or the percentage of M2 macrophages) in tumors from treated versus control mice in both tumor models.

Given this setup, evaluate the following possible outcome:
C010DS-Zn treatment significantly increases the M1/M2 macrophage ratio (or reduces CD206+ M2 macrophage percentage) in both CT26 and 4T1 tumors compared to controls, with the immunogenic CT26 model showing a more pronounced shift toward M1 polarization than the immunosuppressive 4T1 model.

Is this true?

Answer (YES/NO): NO